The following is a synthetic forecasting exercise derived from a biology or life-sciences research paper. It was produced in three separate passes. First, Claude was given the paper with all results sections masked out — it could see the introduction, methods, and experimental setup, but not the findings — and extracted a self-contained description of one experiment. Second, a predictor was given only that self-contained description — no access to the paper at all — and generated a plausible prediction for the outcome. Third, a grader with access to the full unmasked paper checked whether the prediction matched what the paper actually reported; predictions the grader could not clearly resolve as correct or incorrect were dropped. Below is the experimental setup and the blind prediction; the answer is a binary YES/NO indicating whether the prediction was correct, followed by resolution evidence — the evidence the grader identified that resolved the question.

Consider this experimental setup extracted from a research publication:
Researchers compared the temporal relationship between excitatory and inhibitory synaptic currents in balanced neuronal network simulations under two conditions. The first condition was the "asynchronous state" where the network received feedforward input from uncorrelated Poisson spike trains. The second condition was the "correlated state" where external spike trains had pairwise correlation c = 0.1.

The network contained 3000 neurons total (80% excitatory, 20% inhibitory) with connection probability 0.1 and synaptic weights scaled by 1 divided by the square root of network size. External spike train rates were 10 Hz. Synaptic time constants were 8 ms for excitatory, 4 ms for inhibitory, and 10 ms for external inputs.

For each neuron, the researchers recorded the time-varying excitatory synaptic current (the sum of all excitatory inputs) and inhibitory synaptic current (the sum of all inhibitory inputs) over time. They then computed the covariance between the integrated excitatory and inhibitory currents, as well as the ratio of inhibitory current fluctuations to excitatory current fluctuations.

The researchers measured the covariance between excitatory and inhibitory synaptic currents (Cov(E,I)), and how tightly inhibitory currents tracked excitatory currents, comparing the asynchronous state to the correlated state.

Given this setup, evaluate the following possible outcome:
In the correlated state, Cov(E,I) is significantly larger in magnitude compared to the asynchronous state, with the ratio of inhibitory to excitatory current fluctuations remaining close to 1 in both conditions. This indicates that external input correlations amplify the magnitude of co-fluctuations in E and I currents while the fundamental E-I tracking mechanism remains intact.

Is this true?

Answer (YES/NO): NO